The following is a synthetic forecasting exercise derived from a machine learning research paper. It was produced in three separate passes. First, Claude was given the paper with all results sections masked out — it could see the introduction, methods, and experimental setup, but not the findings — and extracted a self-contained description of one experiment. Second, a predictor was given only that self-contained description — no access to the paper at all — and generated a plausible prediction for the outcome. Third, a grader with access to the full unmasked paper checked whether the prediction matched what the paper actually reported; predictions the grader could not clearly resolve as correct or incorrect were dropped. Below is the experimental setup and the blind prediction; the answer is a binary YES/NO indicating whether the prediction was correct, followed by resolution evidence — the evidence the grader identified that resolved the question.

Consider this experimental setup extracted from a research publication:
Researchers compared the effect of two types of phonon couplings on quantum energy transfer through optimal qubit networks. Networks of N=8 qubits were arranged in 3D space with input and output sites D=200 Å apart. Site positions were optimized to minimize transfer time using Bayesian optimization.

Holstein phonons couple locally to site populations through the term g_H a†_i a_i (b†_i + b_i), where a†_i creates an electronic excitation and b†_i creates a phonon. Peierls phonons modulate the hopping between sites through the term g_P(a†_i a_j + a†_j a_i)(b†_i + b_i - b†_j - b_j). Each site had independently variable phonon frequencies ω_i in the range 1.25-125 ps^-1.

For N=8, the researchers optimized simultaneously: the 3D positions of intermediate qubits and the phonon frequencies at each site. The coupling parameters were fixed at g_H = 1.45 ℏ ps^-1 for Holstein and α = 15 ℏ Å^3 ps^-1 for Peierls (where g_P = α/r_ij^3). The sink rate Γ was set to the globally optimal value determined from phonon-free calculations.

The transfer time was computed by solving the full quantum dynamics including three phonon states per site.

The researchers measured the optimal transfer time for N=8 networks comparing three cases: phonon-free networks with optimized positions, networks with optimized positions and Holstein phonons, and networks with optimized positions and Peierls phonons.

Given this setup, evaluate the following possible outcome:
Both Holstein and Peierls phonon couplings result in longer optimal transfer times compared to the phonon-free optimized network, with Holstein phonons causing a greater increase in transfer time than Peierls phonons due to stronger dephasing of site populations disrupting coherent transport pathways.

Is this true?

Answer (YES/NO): NO